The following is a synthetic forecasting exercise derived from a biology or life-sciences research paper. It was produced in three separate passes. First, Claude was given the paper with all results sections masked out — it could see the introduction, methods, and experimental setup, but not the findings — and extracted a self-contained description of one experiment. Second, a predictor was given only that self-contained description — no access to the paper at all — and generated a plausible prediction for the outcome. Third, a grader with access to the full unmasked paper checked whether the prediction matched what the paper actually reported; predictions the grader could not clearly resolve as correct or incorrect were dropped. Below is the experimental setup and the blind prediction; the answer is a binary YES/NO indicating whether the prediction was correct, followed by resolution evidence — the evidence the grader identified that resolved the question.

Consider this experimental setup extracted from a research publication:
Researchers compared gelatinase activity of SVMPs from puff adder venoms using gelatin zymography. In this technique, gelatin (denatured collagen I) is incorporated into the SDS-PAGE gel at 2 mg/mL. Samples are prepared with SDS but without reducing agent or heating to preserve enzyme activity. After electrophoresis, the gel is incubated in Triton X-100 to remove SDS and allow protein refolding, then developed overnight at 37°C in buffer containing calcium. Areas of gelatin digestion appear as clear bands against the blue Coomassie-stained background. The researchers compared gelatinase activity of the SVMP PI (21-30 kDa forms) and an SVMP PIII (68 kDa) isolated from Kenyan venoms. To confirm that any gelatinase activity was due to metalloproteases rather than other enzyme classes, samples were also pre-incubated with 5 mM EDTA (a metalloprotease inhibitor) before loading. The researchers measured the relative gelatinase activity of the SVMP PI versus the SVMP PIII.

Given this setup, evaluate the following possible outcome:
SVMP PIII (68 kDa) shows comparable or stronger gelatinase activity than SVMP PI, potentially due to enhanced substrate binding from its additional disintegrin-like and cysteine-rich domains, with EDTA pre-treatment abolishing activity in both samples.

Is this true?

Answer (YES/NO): NO